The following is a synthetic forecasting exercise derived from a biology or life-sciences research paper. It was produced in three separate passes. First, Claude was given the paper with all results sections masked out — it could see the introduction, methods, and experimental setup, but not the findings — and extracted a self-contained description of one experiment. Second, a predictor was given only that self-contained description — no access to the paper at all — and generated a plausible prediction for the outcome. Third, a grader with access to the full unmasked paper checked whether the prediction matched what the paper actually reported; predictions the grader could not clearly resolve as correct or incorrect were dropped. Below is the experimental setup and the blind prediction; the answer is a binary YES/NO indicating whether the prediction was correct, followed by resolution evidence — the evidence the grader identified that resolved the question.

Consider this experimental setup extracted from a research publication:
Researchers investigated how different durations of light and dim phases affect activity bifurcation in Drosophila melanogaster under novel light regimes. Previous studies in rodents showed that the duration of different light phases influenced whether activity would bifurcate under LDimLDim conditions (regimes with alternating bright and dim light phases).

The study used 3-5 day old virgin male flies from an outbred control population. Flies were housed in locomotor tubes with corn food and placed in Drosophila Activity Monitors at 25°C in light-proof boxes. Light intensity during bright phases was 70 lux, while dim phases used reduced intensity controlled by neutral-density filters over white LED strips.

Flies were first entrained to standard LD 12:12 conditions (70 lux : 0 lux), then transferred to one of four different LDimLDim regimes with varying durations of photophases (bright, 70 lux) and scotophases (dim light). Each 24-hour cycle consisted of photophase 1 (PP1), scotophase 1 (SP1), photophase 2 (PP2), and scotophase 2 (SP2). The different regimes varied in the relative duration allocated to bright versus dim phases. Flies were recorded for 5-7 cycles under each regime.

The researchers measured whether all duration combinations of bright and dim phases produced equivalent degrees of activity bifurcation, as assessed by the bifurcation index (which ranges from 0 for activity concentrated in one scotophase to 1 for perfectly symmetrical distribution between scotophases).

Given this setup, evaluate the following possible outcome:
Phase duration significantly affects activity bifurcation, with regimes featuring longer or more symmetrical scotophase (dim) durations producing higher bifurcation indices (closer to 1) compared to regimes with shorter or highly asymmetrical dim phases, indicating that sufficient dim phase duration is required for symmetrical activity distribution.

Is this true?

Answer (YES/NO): NO